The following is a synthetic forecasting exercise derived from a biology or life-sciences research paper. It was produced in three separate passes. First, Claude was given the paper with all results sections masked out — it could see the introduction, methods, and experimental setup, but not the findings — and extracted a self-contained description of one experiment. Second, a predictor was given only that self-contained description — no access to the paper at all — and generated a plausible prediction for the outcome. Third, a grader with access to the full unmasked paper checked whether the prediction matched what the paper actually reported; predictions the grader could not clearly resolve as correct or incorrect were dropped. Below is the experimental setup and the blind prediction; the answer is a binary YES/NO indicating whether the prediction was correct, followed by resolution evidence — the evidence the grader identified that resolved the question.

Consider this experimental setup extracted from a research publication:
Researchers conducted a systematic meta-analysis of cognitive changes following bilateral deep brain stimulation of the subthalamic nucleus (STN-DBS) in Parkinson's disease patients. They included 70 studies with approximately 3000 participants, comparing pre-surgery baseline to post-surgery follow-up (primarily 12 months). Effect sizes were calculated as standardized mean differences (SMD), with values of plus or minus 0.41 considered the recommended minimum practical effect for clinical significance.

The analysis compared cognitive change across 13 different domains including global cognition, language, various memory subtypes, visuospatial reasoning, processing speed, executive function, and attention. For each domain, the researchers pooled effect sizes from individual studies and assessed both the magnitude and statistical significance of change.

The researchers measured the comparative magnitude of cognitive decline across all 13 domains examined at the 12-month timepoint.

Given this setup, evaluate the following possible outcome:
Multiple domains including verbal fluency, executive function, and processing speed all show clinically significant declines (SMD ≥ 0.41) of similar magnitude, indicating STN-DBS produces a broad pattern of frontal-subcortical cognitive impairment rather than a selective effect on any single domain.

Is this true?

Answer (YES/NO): NO